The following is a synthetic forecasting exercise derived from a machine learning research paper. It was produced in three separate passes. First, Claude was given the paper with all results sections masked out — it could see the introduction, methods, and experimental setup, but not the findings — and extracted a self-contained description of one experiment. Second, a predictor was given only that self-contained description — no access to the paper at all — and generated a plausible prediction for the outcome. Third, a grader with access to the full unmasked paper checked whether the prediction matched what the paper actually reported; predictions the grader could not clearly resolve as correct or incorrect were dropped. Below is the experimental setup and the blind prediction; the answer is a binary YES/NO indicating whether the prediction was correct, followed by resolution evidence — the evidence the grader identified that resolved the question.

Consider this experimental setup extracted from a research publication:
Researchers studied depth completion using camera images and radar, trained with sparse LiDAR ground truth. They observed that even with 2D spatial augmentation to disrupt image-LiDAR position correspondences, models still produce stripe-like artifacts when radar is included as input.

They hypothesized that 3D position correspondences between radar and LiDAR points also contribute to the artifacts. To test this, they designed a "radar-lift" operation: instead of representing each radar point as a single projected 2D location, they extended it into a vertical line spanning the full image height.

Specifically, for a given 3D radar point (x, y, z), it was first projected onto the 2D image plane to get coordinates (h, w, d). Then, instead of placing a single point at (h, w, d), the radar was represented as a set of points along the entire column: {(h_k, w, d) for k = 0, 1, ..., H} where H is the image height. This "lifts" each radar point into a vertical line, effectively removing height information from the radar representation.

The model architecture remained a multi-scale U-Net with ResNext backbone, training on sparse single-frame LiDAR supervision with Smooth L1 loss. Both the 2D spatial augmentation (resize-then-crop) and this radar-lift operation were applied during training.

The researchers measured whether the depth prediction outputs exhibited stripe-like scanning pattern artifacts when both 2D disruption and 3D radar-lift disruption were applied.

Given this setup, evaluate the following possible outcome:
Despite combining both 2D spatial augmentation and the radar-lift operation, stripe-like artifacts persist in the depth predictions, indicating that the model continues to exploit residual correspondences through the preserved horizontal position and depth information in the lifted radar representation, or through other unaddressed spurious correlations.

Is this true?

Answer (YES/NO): NO